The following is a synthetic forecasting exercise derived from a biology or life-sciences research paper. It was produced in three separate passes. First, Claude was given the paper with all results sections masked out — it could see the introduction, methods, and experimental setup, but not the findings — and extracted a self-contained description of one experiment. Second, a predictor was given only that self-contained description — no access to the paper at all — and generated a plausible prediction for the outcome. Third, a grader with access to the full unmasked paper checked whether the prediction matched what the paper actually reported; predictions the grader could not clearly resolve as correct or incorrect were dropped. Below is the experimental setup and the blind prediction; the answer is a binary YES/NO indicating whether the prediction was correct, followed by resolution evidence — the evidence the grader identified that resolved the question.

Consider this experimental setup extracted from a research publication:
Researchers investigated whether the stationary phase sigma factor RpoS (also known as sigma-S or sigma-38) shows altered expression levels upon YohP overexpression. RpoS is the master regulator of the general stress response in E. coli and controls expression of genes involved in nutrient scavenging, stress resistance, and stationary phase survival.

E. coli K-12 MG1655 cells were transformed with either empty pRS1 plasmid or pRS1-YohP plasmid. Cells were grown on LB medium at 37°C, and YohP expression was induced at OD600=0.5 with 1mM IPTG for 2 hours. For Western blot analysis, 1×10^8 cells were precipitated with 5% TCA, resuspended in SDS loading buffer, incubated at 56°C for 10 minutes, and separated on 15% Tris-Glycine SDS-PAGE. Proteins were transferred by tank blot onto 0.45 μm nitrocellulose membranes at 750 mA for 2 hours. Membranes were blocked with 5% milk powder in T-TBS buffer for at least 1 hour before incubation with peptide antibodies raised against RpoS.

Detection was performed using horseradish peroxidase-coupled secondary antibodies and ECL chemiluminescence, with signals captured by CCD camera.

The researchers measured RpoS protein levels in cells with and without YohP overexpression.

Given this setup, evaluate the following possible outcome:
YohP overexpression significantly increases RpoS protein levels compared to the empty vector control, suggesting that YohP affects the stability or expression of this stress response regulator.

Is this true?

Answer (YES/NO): NO